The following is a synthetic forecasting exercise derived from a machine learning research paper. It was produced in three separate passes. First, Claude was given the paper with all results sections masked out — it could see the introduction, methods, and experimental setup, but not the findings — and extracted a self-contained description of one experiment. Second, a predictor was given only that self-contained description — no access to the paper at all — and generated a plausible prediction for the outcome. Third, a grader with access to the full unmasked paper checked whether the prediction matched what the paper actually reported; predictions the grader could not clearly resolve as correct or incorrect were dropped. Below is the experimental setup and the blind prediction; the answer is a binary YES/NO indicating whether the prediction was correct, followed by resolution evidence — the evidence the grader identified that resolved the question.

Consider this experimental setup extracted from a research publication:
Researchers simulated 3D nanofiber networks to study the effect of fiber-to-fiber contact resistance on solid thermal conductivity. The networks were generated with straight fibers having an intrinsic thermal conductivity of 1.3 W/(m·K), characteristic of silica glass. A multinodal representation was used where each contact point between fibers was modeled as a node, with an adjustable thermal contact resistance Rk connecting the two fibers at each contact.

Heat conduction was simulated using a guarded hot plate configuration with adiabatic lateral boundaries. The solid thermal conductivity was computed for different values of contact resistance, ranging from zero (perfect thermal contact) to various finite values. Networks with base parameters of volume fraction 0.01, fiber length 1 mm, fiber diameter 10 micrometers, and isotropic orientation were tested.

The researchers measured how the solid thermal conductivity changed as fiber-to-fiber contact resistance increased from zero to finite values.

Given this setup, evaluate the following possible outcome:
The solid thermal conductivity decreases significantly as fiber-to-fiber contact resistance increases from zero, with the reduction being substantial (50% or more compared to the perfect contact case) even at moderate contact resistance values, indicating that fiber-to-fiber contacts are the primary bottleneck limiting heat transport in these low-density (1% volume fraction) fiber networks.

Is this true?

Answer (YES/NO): YES